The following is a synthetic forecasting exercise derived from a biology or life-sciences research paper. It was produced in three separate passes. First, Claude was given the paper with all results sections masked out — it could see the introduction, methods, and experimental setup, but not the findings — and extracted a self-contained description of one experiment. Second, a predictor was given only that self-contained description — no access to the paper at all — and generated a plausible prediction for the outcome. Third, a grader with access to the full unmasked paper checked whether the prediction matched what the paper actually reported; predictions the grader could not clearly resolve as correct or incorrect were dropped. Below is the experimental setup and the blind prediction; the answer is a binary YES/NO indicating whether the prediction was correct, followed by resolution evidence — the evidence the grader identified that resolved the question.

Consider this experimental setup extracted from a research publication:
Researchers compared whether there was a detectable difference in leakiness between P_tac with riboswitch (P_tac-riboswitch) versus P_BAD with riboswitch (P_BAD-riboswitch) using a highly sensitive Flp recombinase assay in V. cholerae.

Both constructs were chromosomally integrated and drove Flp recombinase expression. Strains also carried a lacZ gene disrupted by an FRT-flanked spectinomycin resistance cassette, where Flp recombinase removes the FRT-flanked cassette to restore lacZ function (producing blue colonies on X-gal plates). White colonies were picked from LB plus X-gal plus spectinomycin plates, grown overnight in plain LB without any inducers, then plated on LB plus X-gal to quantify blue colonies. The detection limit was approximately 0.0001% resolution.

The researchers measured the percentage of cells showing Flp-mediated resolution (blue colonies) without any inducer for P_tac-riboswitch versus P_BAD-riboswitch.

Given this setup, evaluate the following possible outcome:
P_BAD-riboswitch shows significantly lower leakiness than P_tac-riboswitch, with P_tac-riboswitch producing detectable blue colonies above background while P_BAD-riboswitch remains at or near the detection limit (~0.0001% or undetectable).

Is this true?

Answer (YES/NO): YES